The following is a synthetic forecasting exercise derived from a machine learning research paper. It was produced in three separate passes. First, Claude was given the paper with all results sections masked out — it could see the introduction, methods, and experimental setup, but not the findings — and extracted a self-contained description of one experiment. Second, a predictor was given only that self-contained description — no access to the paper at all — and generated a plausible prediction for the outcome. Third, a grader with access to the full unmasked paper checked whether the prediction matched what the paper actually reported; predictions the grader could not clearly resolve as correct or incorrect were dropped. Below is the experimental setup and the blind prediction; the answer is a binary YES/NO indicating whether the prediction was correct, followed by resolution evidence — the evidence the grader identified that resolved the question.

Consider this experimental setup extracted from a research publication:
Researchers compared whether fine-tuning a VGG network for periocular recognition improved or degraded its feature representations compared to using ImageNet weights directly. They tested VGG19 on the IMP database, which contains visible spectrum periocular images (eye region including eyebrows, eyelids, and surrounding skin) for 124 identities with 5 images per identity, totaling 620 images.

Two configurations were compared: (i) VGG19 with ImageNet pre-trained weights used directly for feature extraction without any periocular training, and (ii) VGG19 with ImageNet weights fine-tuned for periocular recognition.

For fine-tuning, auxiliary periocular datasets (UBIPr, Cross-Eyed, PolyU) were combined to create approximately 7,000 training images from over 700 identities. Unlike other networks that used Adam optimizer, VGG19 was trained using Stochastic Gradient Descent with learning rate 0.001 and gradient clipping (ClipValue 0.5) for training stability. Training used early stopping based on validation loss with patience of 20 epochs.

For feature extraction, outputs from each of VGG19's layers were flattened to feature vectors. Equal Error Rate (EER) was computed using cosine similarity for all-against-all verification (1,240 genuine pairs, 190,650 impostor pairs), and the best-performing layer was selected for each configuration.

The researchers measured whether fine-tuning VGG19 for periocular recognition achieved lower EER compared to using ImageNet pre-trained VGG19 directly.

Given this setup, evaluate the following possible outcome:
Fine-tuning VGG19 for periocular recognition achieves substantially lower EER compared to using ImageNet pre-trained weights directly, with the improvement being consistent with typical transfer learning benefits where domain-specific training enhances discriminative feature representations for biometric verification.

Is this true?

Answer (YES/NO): YES